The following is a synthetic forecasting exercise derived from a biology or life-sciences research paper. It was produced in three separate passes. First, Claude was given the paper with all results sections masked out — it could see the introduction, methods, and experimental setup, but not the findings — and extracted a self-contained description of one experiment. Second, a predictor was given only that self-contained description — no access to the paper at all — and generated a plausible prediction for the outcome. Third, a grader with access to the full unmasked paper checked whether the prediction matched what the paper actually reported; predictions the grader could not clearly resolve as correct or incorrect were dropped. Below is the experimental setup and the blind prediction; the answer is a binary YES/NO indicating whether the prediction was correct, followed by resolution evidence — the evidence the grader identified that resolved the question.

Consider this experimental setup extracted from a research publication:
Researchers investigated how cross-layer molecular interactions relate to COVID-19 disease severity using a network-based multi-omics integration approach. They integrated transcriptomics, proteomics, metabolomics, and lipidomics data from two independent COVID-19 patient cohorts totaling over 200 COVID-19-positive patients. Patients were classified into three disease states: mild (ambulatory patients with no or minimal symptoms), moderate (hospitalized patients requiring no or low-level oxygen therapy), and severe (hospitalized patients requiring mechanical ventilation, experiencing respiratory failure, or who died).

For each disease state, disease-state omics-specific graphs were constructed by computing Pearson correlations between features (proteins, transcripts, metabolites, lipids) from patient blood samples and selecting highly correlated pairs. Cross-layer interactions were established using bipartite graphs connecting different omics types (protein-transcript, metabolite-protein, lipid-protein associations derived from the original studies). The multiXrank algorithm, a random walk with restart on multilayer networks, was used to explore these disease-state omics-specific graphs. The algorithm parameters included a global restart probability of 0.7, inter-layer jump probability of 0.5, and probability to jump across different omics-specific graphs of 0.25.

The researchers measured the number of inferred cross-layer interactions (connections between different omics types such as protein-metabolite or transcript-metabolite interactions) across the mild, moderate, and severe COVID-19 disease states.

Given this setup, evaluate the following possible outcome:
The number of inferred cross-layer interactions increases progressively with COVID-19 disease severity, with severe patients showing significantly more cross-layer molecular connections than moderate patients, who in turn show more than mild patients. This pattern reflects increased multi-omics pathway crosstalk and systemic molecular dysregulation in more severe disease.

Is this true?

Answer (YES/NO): YES